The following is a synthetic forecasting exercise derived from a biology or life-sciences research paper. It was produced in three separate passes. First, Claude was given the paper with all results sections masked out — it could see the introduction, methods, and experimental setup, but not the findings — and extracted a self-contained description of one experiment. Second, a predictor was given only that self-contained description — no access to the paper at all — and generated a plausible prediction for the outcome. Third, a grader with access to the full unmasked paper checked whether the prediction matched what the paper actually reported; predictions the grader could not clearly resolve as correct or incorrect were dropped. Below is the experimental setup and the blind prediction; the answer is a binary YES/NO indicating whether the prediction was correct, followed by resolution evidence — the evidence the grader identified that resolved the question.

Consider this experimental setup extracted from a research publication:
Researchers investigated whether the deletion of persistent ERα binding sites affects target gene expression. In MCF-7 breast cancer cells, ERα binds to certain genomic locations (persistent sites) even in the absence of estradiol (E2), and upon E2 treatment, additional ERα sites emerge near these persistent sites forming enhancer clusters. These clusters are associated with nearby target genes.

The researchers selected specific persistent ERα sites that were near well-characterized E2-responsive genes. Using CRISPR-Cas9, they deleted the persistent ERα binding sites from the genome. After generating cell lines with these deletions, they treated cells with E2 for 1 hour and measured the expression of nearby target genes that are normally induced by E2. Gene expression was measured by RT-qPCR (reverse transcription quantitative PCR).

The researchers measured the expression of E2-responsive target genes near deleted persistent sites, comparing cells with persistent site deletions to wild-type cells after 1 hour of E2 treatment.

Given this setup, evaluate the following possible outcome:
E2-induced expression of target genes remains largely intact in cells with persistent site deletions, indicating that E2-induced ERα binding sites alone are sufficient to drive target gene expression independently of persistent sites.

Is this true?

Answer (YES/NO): NO